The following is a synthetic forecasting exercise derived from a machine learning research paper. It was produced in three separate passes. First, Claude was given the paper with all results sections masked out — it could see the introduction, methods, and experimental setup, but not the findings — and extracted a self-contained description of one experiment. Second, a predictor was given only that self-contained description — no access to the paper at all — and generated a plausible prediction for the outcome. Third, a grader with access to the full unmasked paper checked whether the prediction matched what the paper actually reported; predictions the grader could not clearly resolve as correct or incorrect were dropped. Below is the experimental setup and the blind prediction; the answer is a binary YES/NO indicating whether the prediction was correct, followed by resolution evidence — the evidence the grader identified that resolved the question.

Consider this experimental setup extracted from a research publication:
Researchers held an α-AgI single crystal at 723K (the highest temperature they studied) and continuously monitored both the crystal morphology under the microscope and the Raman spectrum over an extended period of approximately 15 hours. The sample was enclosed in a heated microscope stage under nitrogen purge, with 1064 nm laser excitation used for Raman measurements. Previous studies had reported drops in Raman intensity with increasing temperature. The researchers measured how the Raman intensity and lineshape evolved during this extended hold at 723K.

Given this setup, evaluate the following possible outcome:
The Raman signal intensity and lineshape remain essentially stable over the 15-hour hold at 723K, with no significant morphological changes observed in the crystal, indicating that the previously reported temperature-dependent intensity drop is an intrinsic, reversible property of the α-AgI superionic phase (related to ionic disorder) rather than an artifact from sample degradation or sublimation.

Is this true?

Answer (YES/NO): NO